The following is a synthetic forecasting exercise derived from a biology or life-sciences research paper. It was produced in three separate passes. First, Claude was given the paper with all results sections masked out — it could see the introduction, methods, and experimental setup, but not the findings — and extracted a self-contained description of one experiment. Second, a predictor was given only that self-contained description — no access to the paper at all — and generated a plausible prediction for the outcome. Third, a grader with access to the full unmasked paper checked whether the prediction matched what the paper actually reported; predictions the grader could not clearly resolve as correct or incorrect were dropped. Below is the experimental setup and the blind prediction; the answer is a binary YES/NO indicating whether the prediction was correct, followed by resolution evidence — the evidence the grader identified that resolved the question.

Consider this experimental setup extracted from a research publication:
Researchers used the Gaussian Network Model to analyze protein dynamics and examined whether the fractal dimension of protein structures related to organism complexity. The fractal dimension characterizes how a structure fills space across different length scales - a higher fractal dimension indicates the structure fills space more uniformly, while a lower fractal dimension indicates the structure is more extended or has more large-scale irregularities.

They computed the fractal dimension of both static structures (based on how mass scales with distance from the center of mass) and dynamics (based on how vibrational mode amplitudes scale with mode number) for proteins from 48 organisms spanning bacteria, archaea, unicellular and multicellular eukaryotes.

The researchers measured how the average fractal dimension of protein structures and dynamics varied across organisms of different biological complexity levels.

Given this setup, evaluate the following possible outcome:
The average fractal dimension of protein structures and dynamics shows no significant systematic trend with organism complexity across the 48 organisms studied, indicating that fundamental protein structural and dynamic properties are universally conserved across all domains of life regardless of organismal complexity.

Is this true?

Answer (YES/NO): NO